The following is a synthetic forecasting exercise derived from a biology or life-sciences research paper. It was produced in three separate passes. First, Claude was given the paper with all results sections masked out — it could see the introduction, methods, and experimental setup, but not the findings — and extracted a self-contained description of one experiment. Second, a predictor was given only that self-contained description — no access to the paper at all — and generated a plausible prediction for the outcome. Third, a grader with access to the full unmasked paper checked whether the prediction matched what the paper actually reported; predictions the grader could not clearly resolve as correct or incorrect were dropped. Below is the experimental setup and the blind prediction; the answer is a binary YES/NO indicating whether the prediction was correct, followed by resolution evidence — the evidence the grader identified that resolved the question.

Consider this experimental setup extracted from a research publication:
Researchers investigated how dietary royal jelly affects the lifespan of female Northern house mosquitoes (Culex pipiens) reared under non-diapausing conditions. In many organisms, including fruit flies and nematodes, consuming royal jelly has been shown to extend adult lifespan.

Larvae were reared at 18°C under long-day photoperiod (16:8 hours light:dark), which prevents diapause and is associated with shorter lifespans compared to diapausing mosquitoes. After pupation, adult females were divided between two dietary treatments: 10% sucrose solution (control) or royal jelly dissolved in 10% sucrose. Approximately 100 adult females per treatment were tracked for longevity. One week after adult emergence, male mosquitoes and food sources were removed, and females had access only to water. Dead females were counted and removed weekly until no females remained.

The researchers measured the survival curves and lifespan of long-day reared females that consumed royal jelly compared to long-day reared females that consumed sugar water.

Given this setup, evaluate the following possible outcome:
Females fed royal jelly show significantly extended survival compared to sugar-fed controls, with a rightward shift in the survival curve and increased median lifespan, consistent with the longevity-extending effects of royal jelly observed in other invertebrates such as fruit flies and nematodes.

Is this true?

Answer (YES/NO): NO